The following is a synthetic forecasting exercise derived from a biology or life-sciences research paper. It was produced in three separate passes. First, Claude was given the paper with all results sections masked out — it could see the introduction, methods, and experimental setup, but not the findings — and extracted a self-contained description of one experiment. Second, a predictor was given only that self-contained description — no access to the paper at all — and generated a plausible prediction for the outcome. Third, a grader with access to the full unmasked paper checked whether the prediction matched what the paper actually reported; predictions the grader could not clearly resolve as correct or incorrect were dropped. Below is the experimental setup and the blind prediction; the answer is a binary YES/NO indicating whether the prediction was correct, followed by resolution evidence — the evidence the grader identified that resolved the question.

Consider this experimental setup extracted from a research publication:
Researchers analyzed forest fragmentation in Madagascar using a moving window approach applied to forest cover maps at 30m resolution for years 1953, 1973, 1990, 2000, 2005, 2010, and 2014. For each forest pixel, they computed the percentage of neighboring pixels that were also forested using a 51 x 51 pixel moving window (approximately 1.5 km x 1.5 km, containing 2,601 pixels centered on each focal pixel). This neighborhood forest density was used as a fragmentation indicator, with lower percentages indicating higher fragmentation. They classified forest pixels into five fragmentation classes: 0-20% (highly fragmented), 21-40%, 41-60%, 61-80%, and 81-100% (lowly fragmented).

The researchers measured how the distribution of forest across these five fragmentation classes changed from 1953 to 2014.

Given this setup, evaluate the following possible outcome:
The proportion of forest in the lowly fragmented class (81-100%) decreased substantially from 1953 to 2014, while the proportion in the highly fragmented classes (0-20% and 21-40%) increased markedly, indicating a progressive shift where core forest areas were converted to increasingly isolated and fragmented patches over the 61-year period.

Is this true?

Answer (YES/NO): YES